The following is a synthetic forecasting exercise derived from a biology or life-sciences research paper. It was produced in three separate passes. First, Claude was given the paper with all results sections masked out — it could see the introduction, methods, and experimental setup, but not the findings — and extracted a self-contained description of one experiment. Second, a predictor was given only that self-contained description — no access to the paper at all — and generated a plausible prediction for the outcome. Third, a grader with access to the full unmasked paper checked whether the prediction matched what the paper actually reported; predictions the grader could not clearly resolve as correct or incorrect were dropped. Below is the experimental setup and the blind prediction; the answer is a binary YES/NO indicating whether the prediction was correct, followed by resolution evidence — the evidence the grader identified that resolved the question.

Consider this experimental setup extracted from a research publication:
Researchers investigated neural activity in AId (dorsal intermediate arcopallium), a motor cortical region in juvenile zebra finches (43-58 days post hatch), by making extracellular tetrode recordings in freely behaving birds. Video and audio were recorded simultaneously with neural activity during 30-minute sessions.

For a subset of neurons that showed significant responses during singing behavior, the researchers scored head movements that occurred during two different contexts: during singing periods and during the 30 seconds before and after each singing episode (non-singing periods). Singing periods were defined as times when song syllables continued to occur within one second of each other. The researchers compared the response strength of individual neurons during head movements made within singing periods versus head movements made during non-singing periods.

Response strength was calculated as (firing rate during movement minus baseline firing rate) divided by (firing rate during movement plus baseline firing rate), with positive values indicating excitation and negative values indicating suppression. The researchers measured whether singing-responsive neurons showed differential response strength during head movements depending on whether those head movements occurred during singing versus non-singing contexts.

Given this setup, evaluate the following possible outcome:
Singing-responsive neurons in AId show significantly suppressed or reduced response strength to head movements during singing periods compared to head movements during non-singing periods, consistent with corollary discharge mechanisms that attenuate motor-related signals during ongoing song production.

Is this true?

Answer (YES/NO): NO